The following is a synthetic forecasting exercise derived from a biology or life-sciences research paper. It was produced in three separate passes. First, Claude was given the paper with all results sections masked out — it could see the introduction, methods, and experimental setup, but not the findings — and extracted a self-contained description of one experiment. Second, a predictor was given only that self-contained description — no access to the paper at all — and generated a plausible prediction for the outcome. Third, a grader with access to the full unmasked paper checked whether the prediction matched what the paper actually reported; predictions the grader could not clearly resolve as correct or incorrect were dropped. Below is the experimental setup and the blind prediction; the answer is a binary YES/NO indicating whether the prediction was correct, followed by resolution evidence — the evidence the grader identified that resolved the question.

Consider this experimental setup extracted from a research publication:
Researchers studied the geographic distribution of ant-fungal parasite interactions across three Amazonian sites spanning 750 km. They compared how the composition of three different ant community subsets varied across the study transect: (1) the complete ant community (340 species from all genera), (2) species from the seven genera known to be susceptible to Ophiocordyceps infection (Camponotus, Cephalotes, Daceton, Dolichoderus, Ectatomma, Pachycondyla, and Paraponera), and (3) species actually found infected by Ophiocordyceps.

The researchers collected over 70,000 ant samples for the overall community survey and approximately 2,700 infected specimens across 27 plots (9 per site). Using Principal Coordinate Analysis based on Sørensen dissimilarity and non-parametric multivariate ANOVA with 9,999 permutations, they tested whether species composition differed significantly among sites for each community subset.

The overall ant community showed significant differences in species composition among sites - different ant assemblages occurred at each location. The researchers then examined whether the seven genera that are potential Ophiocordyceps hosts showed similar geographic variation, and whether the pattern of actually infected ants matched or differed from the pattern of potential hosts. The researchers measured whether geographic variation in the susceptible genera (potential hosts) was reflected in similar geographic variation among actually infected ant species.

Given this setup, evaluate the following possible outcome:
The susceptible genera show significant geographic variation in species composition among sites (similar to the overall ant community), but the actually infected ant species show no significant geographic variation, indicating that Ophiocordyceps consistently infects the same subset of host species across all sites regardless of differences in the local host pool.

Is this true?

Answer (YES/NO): YES